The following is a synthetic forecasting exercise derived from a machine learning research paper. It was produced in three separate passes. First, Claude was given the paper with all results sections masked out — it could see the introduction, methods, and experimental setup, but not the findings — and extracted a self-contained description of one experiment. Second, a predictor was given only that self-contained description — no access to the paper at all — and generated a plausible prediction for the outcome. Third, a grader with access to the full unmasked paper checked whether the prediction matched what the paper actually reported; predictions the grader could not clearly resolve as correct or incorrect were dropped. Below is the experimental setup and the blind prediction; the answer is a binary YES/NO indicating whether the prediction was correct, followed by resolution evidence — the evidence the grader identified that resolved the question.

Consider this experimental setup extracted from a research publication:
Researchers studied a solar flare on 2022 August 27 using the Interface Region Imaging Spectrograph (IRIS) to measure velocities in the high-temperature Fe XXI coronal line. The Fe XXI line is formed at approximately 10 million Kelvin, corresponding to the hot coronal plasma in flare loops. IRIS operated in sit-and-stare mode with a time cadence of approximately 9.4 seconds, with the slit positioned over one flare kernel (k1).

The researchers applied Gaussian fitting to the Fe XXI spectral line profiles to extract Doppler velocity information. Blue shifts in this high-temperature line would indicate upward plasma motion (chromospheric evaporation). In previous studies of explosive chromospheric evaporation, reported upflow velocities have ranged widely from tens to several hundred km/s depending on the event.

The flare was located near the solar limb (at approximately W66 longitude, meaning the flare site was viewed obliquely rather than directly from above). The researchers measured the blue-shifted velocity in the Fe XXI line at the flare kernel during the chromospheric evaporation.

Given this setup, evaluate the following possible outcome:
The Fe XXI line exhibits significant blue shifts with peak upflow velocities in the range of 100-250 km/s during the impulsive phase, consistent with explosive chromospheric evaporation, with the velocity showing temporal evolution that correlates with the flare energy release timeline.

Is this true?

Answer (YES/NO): NO